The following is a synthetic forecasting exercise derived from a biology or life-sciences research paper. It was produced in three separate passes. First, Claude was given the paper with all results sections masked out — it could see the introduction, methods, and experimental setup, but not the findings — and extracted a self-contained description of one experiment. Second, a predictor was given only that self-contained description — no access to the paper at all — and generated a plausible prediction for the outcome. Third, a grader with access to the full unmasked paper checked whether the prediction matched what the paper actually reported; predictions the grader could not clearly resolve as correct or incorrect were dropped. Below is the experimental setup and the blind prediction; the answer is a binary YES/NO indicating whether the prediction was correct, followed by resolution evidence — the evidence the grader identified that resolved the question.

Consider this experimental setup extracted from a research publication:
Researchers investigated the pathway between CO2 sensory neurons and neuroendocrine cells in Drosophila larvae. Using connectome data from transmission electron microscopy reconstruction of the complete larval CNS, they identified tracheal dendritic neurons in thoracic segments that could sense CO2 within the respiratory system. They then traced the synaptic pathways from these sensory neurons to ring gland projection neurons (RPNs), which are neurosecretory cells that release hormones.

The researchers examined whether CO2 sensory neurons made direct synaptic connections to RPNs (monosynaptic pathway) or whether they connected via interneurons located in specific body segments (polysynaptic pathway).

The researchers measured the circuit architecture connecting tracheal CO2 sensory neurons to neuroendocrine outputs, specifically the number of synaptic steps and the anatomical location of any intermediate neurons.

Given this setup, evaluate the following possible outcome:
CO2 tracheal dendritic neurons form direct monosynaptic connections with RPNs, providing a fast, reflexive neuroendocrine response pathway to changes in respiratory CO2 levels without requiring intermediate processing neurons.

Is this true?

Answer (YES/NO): NO